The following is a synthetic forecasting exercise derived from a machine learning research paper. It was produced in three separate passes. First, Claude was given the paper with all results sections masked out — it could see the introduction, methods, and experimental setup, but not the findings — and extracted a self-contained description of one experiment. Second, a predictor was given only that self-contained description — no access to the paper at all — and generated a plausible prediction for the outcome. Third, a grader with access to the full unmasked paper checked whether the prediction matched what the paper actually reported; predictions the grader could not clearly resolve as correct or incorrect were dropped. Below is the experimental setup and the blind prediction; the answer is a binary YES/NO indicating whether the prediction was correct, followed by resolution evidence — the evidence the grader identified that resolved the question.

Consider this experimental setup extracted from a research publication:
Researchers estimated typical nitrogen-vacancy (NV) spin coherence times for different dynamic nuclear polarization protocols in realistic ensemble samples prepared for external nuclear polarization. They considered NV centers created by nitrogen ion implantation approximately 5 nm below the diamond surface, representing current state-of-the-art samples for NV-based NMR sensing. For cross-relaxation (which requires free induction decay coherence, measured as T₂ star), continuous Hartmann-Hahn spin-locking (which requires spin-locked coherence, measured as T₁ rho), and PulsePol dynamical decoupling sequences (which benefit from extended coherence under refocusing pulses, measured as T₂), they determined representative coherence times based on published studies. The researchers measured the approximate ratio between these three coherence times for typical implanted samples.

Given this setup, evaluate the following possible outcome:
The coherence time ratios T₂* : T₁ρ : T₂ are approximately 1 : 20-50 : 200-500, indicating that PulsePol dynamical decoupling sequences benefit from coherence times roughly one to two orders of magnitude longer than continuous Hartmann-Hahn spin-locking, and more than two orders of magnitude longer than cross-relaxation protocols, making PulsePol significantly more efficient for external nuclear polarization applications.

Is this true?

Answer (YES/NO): NO